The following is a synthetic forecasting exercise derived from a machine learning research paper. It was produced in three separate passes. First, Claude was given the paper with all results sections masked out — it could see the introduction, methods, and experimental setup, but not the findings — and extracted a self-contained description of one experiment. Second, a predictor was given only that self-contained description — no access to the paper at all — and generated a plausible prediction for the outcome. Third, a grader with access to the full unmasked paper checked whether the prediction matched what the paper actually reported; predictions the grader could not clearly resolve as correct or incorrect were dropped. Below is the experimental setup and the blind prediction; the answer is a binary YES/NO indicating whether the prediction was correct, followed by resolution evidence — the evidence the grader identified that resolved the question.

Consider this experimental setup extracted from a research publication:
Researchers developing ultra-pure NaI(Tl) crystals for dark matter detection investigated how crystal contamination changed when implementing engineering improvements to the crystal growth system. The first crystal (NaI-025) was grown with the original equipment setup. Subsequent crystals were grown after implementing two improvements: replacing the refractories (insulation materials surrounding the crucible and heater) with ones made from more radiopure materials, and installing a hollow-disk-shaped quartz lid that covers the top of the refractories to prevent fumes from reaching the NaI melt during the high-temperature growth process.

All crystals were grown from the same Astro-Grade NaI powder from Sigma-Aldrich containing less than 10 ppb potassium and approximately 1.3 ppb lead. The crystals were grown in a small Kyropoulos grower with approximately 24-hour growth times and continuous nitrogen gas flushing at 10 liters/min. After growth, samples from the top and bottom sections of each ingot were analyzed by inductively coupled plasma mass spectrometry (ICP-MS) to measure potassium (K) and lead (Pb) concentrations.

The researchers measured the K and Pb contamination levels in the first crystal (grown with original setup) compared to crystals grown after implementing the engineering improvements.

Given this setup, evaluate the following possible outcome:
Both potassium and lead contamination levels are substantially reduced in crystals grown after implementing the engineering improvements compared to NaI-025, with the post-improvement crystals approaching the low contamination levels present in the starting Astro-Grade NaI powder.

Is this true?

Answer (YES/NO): YES